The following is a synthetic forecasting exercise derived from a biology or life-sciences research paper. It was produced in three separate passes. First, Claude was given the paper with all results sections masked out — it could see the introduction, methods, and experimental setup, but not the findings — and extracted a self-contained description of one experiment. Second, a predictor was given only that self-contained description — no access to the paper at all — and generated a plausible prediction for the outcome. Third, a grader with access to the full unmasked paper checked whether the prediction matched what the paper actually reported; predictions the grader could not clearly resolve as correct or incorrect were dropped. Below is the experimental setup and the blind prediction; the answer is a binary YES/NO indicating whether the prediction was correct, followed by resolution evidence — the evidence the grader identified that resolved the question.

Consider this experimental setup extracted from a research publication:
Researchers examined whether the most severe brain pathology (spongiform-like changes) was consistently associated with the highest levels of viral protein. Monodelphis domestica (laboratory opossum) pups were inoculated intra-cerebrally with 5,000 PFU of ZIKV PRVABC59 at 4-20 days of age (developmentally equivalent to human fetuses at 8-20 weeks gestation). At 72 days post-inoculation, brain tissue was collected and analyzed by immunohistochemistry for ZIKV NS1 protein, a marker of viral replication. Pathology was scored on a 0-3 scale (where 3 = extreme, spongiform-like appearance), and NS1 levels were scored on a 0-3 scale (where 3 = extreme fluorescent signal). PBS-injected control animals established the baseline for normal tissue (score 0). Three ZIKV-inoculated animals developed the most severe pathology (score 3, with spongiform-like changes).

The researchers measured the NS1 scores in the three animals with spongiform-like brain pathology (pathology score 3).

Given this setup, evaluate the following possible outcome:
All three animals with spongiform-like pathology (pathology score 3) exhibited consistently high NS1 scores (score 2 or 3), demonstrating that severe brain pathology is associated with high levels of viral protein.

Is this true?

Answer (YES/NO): YES